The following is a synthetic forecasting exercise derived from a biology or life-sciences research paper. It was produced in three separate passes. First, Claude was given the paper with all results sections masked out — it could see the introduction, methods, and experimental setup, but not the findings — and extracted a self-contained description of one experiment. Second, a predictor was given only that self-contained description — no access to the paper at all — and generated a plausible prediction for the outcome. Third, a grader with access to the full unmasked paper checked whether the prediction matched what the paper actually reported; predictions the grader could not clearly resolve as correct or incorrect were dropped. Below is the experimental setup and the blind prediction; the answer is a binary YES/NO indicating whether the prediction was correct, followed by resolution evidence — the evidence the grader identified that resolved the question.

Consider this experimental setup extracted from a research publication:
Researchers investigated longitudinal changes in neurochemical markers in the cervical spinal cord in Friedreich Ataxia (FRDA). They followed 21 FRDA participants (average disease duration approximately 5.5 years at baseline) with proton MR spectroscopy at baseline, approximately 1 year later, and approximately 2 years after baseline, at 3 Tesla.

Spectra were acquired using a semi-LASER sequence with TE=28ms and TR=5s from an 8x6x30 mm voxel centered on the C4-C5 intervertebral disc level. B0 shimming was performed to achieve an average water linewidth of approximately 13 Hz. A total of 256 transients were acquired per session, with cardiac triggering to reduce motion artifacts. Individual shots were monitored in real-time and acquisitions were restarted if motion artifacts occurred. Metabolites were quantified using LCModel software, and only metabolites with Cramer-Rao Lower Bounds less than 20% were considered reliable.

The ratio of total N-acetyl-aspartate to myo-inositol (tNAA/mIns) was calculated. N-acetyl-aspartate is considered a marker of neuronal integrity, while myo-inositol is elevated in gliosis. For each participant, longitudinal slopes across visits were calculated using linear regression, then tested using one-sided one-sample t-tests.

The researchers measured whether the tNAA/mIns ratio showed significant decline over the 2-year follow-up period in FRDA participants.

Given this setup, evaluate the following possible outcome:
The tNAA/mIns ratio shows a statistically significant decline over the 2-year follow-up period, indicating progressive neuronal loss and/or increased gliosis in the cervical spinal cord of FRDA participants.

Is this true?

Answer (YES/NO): YES